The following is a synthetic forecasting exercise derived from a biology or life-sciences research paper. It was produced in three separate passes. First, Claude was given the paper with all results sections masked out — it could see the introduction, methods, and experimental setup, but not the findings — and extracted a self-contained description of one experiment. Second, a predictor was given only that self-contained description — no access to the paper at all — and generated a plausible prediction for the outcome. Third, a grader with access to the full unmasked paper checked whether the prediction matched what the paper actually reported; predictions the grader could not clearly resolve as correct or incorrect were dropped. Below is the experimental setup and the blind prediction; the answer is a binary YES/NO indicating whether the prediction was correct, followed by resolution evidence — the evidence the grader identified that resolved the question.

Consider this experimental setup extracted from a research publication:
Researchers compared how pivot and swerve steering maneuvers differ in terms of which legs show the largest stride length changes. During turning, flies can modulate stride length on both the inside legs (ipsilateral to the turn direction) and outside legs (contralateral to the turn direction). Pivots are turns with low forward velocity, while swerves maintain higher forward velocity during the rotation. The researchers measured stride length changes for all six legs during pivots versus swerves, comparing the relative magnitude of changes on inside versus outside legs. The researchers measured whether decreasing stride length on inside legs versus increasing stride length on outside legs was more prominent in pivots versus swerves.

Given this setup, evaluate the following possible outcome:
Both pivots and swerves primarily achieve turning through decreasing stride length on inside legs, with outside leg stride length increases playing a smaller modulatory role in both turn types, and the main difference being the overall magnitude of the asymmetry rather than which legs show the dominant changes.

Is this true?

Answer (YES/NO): NO